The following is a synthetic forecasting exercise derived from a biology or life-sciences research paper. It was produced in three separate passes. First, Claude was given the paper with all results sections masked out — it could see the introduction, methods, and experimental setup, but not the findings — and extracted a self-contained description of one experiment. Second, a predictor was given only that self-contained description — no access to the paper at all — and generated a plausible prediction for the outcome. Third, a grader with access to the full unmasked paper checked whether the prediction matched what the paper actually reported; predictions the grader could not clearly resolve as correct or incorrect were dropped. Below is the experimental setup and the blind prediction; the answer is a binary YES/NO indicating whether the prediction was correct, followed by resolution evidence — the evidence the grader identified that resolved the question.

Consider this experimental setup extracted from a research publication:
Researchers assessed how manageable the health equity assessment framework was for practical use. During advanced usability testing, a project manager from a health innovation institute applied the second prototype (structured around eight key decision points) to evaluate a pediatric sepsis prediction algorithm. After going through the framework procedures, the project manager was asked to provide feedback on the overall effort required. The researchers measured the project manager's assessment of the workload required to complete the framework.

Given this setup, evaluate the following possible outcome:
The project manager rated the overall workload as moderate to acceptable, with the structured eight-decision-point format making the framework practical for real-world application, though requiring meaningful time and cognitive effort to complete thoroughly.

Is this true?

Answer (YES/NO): YES